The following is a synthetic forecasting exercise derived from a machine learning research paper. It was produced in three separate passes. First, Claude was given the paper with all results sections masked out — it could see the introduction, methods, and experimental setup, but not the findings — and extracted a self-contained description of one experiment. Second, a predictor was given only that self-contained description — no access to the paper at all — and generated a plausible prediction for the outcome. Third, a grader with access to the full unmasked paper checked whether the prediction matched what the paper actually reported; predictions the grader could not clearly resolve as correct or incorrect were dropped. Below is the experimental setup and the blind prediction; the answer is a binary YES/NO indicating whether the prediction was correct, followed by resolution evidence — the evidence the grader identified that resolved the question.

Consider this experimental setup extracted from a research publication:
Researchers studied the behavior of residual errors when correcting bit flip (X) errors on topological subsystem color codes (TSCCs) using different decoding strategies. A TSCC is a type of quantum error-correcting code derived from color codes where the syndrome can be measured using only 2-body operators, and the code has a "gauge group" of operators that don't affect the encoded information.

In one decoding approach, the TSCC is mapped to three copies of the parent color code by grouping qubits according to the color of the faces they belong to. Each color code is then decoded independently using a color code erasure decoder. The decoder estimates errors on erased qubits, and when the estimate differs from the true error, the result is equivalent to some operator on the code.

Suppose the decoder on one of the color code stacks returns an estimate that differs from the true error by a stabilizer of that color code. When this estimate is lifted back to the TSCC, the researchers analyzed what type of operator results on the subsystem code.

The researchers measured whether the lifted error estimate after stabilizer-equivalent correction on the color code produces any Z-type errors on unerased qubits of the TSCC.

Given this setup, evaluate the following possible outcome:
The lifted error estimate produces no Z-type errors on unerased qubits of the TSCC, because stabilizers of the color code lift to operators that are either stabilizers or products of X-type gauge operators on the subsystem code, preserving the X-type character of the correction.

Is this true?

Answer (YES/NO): YES